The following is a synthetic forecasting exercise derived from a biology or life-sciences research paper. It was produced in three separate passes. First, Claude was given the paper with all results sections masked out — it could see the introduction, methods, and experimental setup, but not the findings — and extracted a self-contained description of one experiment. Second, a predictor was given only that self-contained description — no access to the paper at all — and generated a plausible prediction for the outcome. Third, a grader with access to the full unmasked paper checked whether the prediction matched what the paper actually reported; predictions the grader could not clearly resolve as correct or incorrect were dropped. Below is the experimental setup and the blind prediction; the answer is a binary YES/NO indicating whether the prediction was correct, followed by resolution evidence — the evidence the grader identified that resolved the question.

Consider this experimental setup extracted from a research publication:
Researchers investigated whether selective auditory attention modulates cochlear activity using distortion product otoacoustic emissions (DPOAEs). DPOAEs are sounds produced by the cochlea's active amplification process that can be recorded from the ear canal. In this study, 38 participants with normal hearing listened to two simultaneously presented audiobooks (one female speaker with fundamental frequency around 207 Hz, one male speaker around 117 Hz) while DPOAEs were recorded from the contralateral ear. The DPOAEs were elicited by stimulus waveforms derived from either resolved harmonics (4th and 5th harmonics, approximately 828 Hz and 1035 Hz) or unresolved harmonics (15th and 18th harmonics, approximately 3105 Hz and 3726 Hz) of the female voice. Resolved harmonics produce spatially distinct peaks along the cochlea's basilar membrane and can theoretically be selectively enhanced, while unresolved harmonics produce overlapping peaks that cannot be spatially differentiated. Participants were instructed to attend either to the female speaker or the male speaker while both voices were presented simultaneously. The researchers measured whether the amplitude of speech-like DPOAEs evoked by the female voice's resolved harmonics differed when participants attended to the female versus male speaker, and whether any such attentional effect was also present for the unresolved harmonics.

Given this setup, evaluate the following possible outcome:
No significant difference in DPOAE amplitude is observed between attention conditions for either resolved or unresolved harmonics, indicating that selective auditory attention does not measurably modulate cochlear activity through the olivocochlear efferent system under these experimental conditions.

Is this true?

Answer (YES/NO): NO